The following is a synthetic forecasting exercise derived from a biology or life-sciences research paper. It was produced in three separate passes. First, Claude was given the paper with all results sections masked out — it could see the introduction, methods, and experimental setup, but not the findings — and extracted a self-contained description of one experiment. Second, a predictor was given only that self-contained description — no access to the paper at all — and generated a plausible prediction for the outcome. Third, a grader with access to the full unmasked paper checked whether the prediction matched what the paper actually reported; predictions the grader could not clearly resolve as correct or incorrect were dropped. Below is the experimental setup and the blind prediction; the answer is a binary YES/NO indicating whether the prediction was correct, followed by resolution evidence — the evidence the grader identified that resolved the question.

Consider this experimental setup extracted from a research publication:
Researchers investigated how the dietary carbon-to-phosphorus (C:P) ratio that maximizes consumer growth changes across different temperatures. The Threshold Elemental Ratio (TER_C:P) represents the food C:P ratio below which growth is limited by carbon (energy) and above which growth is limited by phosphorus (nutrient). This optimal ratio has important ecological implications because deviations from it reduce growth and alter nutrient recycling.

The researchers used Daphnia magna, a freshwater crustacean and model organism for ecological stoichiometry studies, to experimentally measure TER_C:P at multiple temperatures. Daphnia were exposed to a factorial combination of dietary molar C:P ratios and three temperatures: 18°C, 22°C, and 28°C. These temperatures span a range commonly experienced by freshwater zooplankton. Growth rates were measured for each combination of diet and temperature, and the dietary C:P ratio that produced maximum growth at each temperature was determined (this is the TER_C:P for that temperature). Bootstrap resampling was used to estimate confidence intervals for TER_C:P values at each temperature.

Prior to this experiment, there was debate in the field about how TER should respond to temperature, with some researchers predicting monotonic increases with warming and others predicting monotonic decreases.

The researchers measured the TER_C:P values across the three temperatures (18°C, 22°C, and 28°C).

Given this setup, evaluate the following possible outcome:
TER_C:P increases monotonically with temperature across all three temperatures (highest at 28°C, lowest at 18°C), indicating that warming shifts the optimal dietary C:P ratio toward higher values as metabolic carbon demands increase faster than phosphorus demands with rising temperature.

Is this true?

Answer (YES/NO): NO